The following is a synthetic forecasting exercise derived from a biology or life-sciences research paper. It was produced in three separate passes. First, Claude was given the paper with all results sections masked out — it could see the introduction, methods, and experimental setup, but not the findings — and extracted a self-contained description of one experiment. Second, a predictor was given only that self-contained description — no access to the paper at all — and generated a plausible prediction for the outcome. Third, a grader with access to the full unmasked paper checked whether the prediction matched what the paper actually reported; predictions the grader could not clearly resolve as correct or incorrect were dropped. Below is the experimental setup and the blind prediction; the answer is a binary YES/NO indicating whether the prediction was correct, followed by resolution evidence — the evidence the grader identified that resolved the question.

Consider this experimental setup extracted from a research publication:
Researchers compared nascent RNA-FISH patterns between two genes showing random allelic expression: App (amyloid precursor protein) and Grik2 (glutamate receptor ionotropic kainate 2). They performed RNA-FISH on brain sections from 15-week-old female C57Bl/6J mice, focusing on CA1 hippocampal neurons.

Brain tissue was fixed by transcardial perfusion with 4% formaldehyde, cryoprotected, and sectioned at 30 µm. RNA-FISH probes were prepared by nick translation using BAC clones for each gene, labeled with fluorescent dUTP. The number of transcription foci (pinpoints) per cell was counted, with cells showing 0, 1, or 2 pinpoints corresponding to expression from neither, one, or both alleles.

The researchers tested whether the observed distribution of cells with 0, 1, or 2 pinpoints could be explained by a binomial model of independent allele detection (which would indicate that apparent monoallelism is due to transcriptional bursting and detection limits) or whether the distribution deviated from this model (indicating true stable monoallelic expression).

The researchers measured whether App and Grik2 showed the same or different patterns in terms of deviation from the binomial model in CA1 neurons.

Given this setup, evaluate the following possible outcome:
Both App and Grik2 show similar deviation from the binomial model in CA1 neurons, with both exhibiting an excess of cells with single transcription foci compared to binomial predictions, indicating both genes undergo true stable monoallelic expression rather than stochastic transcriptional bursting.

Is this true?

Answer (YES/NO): NO